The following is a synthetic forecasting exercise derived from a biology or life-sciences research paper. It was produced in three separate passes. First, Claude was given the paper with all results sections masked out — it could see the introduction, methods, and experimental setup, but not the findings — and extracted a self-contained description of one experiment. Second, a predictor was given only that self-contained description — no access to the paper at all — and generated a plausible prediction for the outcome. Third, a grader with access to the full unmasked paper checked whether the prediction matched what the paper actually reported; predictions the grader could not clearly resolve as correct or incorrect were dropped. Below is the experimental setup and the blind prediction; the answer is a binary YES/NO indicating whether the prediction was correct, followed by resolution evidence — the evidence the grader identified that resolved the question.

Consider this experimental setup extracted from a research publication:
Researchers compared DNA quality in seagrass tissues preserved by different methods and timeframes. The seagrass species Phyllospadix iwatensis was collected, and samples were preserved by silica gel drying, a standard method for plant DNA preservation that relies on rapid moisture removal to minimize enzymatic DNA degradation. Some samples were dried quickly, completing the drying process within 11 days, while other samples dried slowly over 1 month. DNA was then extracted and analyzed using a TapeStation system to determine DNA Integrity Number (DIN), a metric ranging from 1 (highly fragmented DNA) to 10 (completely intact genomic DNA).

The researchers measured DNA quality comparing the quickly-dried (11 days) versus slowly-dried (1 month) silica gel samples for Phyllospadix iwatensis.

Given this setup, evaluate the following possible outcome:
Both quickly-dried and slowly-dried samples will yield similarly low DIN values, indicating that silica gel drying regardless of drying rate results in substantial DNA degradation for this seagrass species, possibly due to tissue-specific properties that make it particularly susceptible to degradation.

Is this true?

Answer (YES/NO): NO